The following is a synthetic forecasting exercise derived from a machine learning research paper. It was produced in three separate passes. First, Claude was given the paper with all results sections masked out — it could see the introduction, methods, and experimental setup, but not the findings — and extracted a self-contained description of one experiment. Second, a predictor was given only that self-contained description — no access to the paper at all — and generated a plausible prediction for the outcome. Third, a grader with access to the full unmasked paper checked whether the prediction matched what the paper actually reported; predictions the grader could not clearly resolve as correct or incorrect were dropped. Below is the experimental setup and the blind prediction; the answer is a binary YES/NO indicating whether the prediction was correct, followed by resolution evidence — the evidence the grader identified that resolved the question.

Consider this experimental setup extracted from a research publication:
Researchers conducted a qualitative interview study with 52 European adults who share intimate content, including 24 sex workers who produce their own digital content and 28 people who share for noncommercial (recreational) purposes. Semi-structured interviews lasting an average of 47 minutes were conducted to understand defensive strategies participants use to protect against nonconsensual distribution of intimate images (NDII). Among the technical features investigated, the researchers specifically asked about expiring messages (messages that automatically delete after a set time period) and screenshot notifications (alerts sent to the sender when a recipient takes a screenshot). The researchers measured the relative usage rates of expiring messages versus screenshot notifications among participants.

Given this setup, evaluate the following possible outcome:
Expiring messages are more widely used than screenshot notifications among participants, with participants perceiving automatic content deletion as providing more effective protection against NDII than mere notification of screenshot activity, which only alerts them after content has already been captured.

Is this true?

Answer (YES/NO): YES